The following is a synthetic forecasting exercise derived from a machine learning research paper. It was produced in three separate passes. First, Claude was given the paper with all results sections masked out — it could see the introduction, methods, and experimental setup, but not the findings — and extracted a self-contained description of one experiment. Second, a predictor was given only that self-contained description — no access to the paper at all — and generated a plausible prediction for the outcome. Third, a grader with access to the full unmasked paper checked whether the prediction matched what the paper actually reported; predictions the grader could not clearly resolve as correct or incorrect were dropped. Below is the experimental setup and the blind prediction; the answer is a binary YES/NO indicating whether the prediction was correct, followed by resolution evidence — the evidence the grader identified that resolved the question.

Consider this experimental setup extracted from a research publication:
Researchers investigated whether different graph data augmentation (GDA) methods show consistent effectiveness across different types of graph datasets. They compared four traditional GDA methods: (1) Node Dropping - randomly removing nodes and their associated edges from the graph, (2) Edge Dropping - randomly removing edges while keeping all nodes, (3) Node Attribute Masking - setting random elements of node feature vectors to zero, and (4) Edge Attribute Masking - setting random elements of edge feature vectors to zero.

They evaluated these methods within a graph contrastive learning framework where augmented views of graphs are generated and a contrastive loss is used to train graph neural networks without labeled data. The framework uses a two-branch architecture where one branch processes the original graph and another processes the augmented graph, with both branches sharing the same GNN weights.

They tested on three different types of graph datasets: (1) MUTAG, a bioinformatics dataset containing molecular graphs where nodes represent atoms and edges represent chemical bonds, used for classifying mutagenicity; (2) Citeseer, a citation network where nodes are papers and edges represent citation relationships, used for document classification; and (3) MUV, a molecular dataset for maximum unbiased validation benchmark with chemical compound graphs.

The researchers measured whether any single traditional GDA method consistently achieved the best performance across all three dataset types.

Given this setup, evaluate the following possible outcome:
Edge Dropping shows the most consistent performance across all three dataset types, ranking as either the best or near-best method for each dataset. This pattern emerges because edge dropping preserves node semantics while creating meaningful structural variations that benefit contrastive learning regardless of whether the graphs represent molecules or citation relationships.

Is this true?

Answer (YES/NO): NO